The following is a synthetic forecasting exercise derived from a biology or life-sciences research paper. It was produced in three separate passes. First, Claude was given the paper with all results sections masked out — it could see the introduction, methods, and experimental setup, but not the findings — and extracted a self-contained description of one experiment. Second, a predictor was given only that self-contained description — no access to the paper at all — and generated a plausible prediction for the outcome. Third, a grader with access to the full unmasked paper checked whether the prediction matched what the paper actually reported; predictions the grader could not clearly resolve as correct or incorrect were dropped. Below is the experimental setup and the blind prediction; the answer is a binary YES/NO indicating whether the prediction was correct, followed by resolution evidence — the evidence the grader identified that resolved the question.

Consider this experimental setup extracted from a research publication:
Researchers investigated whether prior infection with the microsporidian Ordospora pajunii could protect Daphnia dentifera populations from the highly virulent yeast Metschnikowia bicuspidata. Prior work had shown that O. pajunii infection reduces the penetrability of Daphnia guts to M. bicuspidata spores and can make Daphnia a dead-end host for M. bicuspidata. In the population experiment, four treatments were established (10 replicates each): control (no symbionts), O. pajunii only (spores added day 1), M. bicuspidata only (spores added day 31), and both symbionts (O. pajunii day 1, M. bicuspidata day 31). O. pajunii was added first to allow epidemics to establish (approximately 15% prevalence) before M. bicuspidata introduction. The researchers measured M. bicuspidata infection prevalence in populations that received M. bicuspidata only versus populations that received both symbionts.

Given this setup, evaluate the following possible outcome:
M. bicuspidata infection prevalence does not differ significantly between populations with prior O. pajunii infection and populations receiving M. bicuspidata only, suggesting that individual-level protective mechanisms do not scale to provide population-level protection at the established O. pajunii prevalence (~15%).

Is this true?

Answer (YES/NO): NO